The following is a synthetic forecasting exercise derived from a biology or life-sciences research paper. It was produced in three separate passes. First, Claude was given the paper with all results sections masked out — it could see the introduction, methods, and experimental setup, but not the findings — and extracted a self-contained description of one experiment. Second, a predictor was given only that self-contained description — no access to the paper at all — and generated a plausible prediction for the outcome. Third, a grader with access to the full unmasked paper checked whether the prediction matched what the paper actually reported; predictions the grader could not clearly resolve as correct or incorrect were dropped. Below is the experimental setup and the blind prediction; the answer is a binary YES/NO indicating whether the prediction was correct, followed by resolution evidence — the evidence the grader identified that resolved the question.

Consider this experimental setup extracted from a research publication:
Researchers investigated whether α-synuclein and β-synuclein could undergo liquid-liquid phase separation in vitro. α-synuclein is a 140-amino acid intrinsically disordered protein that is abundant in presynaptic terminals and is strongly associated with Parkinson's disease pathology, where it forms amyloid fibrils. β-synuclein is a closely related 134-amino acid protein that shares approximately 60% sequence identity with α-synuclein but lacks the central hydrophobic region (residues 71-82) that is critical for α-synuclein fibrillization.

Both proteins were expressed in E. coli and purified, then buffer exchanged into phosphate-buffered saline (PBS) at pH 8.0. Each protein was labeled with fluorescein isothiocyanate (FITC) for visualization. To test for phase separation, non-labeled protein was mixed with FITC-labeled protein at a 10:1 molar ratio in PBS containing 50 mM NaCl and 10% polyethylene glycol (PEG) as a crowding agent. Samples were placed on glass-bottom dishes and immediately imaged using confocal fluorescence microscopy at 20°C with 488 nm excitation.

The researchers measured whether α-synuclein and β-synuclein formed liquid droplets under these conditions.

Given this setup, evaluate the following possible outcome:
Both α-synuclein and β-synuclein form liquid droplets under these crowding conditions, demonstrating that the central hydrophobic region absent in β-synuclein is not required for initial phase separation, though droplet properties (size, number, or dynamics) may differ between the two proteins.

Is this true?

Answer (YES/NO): NO